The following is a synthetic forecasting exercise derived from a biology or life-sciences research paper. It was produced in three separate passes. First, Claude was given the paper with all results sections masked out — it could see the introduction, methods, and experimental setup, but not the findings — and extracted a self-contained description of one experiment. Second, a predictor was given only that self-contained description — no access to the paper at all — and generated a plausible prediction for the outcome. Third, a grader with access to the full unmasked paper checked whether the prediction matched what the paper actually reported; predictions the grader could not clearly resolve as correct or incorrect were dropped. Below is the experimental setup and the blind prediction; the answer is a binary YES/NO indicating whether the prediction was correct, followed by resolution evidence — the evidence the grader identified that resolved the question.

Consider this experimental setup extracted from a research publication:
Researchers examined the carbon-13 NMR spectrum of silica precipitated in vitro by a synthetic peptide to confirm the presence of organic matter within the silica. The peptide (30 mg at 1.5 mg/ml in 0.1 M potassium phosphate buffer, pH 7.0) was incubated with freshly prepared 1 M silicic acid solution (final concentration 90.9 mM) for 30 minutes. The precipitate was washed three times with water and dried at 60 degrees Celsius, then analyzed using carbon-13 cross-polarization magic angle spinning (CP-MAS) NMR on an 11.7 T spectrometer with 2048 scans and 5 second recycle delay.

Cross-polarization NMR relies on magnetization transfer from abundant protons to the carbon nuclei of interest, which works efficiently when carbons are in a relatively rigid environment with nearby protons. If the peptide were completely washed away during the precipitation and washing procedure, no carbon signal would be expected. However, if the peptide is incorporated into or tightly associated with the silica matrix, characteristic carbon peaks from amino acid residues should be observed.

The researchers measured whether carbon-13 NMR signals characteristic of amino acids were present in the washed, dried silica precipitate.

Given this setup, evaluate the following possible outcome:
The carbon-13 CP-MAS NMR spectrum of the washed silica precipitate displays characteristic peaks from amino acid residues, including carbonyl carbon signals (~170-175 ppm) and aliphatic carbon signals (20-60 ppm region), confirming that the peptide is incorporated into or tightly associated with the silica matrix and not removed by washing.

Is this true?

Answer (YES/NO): NO